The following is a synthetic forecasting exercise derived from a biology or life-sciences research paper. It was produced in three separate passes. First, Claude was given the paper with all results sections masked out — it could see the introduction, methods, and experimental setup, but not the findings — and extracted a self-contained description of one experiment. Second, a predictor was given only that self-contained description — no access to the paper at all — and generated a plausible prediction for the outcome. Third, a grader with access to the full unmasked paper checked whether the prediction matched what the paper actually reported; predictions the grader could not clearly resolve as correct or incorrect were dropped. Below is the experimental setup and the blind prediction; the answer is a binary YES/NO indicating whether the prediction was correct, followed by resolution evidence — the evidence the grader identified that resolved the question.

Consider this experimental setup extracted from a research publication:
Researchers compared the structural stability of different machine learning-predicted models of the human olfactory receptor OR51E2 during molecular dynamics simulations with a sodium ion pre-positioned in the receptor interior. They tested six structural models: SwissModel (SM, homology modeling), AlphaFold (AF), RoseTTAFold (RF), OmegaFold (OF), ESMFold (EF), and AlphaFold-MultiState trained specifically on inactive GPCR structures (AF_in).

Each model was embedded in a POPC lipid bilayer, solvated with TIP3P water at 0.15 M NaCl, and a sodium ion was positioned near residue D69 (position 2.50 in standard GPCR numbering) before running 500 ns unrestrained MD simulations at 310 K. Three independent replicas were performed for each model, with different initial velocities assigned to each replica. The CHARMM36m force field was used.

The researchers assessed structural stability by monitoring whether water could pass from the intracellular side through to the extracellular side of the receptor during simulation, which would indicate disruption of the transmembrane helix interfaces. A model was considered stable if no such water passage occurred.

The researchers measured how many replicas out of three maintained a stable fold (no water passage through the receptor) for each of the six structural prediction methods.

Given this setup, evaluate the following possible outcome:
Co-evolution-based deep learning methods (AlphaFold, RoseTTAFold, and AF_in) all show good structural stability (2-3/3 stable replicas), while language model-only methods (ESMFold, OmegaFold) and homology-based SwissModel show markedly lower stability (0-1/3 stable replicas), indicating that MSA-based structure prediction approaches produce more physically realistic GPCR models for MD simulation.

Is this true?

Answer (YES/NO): NO